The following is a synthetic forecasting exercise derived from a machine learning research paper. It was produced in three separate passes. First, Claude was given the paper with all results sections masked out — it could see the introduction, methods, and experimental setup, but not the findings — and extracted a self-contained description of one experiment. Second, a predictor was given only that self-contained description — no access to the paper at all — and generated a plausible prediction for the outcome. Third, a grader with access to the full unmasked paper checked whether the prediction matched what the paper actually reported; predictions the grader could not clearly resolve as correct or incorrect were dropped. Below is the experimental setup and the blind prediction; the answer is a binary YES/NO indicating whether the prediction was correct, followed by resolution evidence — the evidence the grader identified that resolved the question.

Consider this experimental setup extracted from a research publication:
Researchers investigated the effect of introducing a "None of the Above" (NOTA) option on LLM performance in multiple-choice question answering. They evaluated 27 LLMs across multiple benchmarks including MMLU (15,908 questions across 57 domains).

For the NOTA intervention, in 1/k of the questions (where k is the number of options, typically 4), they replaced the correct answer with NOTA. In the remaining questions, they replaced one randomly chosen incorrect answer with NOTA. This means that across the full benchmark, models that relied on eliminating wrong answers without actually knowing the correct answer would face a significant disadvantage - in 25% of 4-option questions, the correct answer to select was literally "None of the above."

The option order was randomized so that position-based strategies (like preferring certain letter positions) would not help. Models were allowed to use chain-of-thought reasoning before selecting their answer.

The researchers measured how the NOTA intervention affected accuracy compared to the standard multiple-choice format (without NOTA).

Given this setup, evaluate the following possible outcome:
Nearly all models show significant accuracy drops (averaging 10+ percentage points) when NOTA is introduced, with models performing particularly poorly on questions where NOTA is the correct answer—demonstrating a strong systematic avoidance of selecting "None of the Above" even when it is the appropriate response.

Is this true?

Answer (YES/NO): NO